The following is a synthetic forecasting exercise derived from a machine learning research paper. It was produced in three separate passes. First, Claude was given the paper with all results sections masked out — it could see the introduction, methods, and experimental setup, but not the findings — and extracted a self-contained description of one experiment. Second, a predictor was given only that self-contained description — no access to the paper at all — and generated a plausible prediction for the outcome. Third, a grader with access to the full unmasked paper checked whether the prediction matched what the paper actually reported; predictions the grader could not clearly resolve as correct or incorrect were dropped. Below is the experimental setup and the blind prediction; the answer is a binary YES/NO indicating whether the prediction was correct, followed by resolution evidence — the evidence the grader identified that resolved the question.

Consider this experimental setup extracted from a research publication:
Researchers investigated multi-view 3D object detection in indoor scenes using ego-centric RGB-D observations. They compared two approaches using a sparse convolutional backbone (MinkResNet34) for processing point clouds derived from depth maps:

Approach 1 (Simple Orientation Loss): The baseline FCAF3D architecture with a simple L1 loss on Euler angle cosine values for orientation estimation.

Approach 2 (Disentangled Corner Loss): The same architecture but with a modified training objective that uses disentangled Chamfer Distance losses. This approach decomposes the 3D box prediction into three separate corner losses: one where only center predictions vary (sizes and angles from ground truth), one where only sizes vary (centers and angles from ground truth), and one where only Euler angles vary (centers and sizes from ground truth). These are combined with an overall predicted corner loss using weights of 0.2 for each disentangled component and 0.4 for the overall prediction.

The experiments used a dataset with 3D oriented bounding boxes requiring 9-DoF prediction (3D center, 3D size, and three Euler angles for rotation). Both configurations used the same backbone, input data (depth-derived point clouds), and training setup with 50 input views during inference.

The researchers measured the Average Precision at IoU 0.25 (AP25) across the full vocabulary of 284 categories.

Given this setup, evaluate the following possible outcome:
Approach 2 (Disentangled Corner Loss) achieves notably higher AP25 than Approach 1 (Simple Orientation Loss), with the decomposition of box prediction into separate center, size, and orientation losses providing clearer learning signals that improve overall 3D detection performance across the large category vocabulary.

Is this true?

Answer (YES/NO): YES